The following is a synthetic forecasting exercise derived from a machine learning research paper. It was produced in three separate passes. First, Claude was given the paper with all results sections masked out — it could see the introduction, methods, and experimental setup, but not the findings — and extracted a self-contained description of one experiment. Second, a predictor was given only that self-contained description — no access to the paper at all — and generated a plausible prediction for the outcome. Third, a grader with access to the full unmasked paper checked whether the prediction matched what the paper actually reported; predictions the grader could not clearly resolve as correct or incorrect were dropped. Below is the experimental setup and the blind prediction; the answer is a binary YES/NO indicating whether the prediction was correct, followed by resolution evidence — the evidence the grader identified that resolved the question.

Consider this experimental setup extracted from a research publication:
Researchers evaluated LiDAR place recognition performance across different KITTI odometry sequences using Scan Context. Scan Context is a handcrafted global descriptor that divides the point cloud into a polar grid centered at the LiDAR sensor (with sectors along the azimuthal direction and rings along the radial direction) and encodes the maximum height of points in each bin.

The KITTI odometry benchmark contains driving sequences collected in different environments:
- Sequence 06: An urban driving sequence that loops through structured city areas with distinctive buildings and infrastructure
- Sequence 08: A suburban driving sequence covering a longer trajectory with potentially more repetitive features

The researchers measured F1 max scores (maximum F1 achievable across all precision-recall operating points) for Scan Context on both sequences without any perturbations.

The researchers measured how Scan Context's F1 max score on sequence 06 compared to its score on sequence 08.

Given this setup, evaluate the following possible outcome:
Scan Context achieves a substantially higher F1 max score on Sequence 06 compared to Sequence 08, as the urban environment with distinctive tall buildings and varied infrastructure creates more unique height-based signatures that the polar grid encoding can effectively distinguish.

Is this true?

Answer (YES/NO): YES